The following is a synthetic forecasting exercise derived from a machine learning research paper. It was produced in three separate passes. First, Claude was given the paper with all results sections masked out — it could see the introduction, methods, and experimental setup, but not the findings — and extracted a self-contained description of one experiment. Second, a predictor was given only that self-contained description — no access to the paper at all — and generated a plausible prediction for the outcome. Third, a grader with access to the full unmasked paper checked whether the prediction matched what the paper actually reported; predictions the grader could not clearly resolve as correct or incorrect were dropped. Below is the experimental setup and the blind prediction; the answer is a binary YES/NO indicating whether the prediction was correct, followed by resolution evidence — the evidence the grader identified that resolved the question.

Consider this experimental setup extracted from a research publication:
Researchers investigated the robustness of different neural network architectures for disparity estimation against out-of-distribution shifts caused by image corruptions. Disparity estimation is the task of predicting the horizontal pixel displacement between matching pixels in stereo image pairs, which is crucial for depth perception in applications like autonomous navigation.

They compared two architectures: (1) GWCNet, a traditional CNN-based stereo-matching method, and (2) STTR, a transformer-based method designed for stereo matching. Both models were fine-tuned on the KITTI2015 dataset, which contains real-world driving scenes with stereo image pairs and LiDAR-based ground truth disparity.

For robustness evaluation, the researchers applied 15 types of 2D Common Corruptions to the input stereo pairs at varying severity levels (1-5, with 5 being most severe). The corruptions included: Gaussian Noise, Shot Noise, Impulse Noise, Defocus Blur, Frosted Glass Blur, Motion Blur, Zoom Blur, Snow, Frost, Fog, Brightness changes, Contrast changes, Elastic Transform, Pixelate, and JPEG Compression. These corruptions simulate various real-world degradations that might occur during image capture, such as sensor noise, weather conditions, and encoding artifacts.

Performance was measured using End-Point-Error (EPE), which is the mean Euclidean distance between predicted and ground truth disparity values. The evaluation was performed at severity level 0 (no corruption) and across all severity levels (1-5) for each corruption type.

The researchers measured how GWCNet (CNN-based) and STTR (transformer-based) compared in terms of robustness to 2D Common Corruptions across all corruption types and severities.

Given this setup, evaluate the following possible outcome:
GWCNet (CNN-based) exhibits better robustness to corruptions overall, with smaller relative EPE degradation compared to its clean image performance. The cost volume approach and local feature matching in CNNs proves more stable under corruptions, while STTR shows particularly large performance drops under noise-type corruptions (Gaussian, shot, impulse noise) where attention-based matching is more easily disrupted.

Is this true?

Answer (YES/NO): NO